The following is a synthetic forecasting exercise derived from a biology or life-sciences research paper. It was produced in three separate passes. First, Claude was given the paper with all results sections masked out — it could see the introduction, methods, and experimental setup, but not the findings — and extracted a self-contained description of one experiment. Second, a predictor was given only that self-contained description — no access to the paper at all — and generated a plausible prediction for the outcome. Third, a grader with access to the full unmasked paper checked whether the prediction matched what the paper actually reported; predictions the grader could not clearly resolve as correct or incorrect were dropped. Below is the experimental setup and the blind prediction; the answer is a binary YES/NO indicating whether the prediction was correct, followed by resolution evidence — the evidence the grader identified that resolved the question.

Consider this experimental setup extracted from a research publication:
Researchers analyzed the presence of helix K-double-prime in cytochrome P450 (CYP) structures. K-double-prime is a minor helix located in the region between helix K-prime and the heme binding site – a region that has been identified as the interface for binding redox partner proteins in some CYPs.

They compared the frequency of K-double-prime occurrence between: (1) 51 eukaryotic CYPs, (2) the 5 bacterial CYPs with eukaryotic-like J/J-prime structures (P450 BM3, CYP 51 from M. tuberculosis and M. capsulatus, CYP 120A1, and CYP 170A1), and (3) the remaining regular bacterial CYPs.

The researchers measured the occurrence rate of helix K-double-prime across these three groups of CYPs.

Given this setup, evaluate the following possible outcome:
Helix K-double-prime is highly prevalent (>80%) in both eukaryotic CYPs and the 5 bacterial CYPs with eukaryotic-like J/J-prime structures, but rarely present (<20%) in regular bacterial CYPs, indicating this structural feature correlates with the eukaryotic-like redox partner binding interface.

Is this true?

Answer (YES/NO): NO